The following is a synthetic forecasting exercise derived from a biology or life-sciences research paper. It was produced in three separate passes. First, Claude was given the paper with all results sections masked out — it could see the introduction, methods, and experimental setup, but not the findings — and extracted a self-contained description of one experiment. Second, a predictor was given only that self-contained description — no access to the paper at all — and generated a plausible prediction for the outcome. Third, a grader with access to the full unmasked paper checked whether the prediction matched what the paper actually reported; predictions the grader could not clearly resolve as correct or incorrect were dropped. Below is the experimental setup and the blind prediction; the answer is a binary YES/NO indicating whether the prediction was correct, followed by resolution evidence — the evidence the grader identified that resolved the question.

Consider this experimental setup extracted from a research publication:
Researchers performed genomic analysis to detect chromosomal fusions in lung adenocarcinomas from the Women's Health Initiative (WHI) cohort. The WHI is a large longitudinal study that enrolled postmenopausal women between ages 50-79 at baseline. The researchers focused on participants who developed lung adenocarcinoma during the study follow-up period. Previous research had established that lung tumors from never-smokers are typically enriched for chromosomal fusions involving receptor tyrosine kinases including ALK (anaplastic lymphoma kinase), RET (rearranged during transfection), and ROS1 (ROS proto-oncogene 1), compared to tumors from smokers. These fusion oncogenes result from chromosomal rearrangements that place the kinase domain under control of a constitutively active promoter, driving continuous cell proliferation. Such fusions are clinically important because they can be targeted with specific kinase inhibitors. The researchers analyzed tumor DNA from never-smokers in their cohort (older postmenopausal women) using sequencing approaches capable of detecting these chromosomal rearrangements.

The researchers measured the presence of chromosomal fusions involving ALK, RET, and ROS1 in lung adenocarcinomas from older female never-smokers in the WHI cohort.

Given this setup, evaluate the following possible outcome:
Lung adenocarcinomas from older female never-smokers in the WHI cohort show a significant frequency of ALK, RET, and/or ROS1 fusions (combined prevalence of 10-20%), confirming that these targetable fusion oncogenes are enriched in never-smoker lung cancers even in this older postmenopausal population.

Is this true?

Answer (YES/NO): NO